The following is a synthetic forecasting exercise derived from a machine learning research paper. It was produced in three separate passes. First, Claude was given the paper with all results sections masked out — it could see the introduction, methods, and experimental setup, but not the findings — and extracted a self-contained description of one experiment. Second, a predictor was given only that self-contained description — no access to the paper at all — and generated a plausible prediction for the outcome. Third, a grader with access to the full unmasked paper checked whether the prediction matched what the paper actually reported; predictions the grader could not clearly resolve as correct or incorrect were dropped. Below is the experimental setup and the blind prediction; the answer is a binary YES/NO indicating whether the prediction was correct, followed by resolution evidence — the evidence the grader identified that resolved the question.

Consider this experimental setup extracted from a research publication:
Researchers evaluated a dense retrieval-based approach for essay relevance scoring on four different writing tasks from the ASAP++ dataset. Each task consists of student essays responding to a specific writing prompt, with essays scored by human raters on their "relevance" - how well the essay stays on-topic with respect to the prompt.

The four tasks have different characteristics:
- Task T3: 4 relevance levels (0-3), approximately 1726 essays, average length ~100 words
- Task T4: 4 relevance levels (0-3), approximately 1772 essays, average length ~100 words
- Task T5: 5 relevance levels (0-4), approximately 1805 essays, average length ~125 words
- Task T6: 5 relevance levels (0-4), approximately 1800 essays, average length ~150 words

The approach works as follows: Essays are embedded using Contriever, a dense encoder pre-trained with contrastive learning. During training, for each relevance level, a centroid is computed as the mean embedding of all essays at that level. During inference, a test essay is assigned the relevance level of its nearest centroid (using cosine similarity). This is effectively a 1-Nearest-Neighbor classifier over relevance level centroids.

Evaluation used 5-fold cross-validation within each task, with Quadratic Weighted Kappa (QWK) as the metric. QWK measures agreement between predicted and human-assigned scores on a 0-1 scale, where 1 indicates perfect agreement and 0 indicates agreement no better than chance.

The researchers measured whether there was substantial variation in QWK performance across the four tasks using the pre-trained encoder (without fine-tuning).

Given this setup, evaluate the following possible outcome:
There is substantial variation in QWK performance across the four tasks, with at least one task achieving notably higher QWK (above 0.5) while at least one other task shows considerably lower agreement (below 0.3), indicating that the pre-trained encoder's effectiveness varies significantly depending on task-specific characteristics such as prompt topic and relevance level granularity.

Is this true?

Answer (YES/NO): NO